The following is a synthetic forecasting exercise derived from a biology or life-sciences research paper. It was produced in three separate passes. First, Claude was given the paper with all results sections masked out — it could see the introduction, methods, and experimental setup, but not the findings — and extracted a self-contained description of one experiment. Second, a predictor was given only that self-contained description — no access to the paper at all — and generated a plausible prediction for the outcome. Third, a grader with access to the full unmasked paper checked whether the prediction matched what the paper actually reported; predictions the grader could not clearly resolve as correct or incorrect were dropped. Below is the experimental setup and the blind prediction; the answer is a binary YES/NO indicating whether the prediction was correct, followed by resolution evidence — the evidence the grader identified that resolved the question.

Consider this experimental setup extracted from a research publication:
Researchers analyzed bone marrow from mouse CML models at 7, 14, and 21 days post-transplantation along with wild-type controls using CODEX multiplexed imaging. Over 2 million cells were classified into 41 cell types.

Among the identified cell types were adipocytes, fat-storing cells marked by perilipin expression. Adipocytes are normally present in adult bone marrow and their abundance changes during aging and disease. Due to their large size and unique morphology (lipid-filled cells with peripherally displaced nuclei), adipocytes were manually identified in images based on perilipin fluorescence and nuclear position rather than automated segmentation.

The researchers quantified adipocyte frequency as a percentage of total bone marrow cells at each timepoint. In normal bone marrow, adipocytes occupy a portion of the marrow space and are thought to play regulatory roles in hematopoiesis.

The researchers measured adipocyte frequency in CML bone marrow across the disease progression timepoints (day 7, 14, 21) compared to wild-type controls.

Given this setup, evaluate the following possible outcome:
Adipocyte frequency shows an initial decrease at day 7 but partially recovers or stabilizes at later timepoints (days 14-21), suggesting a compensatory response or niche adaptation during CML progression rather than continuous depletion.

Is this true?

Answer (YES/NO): NO